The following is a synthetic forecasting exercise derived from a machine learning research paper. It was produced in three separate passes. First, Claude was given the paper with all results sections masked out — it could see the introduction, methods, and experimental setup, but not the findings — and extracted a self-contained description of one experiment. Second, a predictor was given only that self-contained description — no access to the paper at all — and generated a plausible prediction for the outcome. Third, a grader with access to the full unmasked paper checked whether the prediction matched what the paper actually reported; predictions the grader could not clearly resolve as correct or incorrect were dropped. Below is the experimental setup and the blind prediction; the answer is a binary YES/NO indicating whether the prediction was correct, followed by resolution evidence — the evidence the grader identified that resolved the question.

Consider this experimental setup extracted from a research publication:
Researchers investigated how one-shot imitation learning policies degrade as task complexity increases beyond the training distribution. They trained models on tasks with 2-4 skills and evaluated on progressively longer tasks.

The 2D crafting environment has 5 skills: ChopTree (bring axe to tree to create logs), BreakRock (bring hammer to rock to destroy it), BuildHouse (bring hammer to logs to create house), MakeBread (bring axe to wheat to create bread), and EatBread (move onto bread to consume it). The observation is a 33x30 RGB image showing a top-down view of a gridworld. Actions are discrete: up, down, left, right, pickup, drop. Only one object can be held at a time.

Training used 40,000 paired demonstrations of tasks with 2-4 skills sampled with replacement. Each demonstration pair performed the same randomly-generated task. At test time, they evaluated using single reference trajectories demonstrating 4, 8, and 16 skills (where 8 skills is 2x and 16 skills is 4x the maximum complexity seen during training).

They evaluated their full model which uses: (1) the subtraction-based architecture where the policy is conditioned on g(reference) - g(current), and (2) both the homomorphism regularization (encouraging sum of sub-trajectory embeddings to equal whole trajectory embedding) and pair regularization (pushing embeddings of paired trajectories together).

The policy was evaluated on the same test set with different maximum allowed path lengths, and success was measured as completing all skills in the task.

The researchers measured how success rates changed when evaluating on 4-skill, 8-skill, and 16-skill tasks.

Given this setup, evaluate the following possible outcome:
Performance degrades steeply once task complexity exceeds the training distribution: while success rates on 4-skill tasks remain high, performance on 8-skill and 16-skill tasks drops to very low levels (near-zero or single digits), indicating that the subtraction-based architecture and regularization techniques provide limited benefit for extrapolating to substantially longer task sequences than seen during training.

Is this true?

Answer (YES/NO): NO